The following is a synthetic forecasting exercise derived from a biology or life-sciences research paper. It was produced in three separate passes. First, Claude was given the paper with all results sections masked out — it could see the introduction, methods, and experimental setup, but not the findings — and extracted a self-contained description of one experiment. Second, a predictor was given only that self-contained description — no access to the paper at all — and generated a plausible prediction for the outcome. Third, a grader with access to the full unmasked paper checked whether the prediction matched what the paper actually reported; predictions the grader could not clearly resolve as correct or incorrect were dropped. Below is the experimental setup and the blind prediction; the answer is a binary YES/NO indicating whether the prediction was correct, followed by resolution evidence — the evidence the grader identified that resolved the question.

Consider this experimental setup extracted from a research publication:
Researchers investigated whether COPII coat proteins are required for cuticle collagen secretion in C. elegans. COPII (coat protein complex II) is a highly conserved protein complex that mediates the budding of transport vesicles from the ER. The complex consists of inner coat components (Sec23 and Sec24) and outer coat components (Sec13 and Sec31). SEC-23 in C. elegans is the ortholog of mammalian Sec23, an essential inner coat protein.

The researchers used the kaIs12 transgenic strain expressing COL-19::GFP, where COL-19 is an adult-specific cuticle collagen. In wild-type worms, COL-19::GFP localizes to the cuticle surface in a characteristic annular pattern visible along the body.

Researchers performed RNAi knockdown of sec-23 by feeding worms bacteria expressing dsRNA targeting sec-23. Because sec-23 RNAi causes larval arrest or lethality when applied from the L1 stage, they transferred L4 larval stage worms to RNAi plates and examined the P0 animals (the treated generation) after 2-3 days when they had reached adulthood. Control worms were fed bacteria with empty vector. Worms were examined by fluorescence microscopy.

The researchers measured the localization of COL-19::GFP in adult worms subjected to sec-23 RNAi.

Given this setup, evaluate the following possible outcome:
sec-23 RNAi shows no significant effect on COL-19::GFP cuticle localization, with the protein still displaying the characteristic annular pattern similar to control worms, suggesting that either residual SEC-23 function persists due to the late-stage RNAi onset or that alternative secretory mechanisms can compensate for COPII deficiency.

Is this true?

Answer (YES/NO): NO